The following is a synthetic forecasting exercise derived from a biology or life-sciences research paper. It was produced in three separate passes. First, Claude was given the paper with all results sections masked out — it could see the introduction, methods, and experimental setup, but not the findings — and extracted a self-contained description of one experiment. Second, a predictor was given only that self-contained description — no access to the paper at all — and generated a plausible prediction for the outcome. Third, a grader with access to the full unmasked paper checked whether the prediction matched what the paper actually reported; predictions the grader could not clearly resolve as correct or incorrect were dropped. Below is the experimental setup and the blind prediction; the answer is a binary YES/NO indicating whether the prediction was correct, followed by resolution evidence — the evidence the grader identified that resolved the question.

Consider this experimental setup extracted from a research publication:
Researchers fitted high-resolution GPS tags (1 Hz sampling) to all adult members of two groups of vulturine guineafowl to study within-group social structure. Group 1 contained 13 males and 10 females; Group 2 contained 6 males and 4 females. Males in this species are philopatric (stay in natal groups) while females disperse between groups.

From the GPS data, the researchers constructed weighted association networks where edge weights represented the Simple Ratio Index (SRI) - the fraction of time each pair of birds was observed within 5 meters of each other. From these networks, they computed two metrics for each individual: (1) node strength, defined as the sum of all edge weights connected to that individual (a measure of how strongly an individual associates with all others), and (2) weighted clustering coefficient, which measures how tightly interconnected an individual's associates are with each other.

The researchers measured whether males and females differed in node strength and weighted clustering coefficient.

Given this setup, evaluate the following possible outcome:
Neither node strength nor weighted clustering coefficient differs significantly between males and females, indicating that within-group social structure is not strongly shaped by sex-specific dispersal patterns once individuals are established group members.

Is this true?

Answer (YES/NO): NO